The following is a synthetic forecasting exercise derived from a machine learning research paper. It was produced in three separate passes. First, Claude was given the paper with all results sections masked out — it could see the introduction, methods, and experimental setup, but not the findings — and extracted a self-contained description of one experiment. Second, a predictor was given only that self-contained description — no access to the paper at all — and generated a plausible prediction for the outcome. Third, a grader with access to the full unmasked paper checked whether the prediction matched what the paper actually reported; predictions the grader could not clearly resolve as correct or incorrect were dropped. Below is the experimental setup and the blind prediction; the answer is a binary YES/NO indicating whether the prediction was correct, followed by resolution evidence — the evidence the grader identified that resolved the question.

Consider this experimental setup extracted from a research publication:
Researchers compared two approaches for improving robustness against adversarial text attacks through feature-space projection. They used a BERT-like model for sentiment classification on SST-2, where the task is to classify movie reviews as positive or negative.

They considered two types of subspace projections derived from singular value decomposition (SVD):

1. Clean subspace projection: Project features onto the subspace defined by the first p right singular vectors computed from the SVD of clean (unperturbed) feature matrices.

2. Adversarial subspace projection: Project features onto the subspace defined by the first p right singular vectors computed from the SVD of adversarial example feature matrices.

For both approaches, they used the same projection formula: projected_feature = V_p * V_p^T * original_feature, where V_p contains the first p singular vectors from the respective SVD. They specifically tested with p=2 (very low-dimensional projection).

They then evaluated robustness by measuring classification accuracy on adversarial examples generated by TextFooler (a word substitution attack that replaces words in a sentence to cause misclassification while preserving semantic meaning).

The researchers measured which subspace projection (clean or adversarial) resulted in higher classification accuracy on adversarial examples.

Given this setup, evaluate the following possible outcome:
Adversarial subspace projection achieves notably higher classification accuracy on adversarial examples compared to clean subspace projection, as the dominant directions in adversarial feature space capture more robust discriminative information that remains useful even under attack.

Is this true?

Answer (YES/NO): NO